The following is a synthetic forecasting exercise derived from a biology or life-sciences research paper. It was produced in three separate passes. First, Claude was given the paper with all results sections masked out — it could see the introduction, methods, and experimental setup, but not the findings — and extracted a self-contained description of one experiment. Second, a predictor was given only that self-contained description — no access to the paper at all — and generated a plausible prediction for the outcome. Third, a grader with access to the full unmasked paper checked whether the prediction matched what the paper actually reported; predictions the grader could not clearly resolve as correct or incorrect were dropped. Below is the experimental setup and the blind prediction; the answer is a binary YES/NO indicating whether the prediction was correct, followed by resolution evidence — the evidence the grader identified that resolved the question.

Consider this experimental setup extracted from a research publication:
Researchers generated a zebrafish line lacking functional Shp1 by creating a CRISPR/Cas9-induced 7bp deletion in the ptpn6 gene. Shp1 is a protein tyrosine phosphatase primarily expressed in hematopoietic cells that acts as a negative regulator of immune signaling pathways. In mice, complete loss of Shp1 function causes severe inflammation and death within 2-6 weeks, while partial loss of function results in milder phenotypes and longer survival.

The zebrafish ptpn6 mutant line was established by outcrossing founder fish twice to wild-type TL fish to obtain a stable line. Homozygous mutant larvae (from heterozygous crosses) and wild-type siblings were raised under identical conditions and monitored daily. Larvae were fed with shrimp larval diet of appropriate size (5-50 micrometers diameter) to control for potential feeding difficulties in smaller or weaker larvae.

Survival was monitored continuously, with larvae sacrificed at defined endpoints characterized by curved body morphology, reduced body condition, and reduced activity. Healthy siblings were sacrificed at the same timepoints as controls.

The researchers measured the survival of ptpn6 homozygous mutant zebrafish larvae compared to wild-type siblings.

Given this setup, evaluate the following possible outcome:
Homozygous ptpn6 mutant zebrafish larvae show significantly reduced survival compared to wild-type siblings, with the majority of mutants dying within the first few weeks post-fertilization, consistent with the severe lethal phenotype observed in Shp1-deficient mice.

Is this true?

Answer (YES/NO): YES